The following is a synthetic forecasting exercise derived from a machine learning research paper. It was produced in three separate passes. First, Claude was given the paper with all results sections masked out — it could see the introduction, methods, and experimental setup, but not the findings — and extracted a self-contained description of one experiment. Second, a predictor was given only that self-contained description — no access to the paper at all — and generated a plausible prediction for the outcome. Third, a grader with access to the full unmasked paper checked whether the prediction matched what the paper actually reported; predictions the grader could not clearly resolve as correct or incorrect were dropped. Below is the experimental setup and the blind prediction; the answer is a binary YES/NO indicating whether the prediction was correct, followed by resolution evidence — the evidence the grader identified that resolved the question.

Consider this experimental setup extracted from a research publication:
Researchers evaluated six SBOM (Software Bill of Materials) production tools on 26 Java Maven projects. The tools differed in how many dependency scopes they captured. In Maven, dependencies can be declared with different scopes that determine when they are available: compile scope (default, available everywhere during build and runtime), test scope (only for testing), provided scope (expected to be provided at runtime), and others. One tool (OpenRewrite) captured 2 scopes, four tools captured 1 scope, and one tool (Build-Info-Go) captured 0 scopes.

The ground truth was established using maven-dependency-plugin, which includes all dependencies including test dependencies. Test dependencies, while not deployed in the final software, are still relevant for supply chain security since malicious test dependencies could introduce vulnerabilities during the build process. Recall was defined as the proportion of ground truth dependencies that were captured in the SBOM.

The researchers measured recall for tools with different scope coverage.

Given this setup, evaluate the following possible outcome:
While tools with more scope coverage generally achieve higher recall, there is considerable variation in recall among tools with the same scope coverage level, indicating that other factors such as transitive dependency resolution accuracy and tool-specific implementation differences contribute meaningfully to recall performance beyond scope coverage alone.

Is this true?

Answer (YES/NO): NO